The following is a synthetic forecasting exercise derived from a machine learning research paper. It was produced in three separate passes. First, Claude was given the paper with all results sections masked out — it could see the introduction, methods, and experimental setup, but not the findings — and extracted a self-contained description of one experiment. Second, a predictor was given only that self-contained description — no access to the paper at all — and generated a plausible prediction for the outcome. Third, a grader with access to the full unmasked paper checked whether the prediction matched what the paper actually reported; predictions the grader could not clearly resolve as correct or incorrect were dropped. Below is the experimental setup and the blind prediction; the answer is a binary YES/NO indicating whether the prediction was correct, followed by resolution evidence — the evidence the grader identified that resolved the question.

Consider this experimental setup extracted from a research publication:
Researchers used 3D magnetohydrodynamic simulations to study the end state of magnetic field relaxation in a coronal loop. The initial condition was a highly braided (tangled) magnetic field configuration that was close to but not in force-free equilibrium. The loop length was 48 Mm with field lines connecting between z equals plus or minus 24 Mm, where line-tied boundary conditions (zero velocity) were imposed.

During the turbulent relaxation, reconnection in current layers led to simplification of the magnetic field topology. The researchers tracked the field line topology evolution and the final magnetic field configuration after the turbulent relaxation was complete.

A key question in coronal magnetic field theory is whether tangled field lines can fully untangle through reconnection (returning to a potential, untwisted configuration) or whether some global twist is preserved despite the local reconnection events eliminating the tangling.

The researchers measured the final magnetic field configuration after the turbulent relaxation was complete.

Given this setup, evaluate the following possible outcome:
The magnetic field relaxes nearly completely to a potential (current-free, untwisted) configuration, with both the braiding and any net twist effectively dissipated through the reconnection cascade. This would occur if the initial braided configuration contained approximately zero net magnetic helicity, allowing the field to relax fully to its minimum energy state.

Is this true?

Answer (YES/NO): NO